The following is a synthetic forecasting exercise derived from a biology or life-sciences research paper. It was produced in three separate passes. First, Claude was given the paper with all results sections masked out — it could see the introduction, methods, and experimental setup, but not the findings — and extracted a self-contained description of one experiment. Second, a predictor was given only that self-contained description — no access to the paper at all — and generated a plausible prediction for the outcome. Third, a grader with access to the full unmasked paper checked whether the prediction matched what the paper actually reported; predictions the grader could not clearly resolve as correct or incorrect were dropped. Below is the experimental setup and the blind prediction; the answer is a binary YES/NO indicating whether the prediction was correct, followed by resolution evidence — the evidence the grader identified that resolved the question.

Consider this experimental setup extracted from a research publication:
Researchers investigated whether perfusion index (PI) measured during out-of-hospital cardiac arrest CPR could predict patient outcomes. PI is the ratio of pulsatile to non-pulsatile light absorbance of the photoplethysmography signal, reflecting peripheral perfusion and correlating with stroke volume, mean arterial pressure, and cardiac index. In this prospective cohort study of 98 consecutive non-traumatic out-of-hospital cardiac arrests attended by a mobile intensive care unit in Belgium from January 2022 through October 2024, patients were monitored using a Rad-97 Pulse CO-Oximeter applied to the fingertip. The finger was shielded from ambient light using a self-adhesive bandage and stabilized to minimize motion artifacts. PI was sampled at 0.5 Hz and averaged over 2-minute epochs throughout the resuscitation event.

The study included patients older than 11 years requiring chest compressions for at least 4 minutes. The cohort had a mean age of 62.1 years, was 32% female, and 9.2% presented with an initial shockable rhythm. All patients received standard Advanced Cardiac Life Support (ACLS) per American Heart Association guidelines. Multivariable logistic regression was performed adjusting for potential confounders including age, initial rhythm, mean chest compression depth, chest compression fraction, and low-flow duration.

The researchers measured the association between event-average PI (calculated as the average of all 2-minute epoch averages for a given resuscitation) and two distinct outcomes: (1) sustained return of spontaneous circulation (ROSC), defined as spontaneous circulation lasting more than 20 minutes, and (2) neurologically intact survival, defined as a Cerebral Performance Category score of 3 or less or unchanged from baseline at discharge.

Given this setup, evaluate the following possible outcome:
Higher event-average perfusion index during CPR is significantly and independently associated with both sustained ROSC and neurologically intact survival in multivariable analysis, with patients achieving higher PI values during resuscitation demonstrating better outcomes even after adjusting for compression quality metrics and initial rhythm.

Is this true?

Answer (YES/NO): NO